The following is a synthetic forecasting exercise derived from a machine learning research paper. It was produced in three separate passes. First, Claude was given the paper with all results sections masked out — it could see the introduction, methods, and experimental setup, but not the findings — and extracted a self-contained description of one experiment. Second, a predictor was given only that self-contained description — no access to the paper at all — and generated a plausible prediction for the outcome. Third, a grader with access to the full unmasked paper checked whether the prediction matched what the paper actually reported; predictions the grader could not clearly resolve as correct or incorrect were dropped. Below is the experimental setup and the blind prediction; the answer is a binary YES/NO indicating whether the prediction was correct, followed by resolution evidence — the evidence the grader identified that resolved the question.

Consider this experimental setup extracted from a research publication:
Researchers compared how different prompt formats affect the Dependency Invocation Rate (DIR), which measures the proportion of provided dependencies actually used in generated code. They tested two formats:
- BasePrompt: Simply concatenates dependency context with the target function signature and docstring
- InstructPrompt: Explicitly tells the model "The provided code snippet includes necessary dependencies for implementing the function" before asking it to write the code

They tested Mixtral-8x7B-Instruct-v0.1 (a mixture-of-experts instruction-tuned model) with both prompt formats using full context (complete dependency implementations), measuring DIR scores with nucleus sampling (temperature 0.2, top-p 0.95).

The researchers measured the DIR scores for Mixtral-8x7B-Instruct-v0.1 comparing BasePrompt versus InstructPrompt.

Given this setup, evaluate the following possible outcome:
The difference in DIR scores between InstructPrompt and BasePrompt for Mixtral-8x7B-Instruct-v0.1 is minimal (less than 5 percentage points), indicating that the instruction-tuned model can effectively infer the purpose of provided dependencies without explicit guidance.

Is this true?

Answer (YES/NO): NO